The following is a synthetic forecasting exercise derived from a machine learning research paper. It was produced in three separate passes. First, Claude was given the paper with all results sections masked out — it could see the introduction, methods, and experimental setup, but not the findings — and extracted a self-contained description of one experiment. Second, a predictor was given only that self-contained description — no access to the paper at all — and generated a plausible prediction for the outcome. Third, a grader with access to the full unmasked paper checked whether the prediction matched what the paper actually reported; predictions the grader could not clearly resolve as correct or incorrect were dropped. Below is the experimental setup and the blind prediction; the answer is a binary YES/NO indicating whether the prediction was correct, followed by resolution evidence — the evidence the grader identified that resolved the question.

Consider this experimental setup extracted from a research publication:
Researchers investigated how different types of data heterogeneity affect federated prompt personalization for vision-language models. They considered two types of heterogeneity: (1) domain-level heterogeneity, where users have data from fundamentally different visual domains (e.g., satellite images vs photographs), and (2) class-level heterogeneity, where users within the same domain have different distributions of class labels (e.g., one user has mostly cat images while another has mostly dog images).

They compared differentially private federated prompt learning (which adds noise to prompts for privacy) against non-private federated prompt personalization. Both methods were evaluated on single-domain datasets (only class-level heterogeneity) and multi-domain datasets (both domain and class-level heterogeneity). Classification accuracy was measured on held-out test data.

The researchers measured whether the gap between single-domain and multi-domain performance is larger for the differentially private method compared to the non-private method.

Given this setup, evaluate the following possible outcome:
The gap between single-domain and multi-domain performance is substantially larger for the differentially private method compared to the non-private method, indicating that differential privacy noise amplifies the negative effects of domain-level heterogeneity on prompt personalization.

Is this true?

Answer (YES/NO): YES